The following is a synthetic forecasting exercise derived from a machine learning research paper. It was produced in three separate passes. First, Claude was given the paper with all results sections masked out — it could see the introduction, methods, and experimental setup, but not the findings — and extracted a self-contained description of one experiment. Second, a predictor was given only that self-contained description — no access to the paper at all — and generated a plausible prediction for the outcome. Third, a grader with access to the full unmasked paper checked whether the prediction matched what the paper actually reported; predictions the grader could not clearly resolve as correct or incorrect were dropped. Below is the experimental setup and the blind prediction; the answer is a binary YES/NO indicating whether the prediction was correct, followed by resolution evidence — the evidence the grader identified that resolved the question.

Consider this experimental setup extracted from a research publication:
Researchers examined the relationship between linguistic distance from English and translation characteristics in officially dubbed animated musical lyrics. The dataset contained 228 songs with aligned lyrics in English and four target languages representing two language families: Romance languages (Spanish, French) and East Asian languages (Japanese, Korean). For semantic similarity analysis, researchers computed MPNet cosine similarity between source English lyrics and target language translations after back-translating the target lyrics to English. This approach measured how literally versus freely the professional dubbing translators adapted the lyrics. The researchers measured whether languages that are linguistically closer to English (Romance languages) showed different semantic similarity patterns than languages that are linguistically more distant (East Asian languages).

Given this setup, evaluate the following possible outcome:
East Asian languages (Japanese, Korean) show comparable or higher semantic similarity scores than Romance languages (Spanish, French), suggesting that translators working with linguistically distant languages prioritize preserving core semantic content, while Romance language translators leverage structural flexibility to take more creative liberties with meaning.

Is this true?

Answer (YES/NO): NO